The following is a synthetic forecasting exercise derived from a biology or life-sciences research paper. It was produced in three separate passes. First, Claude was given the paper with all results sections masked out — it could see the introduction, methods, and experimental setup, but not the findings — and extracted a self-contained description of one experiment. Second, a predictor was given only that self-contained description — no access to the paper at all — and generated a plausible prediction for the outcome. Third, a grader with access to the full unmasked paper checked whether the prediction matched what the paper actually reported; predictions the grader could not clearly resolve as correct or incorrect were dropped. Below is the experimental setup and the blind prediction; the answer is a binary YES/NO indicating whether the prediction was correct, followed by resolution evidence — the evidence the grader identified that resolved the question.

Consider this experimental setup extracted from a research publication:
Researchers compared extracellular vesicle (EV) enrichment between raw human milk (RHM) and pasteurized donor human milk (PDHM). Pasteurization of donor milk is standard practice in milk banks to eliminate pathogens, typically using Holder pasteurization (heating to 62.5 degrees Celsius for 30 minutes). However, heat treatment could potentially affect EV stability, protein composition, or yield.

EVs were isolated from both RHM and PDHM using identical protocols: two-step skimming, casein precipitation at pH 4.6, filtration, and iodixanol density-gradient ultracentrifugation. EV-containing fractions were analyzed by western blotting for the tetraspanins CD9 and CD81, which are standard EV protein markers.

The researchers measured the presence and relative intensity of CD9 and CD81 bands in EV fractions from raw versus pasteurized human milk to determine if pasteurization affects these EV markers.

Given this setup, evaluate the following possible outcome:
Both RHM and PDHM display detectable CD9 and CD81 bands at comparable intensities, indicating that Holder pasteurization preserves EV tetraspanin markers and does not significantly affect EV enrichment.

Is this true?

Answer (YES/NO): NO